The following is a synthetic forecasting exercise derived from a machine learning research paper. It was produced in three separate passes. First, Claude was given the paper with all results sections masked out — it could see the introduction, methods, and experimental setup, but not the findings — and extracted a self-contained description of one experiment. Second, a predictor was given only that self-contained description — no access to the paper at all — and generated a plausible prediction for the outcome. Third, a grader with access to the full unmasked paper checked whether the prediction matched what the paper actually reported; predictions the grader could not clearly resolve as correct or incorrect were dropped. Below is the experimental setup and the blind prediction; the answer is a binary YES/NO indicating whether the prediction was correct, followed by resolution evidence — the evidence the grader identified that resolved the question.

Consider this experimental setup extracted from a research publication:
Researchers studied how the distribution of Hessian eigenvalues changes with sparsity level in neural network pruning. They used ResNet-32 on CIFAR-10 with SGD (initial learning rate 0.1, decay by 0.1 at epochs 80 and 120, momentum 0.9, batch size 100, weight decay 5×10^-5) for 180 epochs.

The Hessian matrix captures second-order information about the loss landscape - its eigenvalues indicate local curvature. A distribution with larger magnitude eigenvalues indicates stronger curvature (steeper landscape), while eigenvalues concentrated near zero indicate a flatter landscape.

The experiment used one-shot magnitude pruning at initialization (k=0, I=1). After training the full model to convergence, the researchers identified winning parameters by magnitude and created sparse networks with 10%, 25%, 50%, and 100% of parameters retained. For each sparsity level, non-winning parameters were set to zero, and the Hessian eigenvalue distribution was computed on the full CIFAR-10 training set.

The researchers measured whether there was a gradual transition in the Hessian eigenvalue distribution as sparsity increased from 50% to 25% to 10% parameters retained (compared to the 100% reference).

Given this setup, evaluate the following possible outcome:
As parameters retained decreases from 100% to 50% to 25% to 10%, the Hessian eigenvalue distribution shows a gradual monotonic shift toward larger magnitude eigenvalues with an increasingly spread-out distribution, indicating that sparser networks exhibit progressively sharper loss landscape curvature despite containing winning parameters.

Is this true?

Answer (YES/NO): NO